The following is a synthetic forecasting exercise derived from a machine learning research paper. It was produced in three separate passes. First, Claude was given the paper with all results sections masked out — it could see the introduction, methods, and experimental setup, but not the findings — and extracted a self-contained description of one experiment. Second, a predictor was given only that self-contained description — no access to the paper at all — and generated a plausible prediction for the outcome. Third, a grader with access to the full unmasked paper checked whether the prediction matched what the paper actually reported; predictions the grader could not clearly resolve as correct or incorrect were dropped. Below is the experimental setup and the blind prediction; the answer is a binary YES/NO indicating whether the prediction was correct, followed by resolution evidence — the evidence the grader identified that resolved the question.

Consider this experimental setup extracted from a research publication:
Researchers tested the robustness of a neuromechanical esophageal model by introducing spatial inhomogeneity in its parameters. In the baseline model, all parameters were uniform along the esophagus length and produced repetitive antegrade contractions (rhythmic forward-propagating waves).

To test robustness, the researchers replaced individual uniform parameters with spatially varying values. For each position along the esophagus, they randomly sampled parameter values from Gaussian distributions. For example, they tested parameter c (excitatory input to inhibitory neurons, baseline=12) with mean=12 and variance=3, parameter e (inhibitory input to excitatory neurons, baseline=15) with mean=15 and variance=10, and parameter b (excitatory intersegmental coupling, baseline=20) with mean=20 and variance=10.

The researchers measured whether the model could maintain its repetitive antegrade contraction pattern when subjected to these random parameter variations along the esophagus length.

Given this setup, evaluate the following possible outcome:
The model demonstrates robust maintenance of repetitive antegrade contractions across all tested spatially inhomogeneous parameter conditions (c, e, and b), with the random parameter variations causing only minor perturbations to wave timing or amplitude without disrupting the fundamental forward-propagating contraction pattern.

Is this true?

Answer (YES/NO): YES